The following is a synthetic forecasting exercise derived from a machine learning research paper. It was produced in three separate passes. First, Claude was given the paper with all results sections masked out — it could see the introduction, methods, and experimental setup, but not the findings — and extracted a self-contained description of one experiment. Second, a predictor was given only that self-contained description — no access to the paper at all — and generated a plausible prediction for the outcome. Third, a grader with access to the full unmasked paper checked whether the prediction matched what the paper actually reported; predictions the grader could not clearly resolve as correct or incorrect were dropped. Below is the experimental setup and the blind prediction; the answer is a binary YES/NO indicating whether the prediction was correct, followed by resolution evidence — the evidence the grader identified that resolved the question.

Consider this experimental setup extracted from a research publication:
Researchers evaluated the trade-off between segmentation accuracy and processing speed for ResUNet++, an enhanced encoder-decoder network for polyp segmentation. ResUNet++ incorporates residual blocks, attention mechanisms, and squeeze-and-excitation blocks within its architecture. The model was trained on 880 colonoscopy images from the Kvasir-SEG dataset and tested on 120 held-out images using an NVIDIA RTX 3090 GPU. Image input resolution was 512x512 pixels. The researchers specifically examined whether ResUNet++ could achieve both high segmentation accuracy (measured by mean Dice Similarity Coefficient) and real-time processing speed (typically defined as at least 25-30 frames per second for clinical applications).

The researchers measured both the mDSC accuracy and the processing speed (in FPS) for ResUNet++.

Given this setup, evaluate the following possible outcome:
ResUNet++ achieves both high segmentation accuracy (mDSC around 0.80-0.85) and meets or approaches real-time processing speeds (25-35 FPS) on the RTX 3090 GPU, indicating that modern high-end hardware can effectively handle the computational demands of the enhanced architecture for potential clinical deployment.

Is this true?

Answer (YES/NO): NO